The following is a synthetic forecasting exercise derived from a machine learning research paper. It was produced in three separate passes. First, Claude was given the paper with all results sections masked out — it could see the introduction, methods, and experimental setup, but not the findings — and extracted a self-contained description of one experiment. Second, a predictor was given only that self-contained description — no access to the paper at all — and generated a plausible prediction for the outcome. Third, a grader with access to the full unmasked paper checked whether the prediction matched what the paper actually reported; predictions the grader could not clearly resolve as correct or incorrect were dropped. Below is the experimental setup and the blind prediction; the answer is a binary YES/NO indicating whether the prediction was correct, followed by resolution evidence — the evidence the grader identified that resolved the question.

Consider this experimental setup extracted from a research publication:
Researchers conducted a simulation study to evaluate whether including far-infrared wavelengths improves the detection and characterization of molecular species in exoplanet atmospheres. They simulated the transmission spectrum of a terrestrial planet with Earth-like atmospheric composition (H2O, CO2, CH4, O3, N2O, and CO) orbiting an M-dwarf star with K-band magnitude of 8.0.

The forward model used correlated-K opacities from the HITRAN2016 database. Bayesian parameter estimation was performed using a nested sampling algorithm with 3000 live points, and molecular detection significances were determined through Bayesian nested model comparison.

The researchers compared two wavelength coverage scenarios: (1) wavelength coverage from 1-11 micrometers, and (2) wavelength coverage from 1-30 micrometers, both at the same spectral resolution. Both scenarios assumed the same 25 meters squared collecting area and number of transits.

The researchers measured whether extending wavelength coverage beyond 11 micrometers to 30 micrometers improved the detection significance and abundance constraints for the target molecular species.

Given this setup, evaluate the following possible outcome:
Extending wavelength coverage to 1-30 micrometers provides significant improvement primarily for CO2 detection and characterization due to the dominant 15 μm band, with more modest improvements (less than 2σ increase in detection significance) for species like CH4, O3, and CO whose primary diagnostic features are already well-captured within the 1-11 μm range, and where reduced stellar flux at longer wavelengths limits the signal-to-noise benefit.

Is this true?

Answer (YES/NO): NO